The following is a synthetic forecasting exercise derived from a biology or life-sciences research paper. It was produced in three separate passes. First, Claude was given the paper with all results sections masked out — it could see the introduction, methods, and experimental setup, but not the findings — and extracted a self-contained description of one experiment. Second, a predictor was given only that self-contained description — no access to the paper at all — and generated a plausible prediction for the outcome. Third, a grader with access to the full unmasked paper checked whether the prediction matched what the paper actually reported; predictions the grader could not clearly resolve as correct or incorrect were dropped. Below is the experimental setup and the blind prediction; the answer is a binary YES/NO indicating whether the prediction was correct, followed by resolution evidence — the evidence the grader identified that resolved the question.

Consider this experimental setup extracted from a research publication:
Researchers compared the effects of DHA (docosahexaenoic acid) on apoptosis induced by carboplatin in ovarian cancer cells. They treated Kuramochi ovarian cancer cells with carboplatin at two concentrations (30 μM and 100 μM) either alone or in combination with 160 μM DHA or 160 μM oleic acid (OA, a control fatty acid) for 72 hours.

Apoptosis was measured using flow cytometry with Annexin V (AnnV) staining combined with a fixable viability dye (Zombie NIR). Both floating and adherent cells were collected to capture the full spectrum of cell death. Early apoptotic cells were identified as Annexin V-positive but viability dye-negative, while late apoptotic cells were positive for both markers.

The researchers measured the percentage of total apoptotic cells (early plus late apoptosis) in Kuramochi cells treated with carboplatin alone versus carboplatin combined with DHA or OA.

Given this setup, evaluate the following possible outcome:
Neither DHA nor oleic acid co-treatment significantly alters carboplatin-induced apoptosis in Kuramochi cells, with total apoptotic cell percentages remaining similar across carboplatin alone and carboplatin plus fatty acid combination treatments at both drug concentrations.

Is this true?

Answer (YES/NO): NO